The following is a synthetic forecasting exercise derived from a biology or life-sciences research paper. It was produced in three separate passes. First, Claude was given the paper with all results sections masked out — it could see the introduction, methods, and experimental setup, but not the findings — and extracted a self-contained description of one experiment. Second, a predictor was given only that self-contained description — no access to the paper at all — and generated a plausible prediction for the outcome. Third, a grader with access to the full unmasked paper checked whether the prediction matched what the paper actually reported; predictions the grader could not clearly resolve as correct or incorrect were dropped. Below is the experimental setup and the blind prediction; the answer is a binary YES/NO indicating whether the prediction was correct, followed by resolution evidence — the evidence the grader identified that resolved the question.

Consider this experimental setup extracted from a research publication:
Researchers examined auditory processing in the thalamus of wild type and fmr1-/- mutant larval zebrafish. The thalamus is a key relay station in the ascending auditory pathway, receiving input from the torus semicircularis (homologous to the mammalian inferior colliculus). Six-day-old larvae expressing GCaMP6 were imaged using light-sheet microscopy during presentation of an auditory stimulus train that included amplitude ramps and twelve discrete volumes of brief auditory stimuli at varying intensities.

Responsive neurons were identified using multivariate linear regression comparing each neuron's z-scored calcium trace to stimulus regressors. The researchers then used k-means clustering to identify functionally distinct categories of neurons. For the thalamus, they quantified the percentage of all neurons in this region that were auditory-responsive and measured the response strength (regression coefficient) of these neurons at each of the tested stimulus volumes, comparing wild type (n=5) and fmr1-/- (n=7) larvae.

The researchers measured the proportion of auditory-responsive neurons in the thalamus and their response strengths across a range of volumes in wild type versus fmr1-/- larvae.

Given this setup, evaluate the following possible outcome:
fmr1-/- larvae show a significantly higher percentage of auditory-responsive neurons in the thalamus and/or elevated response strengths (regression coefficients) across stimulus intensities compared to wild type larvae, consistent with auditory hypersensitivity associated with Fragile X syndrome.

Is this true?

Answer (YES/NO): YES